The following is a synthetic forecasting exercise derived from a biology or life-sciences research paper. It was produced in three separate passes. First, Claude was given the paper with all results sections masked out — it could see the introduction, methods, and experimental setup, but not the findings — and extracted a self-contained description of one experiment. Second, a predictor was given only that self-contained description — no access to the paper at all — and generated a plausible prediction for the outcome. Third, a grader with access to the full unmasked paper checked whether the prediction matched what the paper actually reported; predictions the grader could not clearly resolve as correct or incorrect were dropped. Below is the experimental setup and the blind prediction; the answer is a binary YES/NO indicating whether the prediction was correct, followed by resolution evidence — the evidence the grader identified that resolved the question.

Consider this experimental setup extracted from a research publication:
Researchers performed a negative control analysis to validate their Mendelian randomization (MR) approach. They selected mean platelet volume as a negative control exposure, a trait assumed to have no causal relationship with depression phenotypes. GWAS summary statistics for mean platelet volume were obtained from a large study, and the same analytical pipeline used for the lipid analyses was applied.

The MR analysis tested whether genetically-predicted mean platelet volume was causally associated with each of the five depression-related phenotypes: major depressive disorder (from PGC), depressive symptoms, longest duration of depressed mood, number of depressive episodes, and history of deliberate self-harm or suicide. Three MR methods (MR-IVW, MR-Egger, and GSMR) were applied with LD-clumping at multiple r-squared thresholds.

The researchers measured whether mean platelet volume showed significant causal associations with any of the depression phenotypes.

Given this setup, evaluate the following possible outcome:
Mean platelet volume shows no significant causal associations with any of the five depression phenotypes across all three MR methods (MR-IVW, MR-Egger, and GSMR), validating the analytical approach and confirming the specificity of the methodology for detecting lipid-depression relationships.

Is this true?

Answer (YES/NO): YES